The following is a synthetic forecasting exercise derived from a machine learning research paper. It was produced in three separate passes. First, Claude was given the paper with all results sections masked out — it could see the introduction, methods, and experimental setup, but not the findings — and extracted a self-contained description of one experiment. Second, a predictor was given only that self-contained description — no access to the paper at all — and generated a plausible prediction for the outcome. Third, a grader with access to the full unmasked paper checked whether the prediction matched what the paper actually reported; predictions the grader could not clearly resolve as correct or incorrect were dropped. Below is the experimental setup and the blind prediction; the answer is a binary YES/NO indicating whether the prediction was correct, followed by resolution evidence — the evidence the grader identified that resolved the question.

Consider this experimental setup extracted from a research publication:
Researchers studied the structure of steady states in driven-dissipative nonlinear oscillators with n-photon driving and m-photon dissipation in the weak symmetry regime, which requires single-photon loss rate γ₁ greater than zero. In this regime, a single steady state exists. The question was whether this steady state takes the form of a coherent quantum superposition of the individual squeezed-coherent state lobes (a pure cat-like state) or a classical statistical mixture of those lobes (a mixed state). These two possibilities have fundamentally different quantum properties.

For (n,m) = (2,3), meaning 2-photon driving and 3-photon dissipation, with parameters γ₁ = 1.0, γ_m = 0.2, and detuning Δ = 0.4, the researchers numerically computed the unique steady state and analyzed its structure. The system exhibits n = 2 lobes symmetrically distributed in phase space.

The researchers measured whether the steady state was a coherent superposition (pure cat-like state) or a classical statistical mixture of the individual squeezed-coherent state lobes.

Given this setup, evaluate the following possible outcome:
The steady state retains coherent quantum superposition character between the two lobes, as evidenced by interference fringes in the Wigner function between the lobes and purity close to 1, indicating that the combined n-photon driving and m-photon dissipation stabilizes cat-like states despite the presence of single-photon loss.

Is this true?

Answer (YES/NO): NO